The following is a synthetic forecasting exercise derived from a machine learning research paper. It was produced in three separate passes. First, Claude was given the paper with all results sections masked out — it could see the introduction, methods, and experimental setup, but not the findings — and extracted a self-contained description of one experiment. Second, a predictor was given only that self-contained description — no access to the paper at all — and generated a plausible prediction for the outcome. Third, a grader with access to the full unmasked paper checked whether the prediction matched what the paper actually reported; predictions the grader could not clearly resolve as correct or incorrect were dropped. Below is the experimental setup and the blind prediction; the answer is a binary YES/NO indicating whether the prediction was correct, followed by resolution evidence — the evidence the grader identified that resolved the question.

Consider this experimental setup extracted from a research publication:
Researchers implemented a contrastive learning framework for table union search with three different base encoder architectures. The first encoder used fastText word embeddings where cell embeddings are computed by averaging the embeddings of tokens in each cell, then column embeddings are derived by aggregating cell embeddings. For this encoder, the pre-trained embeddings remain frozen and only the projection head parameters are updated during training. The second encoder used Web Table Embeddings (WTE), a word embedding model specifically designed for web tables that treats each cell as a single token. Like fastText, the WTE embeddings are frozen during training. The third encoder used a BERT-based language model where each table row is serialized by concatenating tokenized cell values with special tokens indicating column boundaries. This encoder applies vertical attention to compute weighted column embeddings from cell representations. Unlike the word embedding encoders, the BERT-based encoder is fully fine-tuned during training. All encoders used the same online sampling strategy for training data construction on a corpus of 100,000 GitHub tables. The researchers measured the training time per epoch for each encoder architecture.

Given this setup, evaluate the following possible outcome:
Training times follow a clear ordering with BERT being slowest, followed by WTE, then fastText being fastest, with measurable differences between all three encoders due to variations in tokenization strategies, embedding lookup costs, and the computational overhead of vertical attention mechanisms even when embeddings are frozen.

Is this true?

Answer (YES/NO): NO